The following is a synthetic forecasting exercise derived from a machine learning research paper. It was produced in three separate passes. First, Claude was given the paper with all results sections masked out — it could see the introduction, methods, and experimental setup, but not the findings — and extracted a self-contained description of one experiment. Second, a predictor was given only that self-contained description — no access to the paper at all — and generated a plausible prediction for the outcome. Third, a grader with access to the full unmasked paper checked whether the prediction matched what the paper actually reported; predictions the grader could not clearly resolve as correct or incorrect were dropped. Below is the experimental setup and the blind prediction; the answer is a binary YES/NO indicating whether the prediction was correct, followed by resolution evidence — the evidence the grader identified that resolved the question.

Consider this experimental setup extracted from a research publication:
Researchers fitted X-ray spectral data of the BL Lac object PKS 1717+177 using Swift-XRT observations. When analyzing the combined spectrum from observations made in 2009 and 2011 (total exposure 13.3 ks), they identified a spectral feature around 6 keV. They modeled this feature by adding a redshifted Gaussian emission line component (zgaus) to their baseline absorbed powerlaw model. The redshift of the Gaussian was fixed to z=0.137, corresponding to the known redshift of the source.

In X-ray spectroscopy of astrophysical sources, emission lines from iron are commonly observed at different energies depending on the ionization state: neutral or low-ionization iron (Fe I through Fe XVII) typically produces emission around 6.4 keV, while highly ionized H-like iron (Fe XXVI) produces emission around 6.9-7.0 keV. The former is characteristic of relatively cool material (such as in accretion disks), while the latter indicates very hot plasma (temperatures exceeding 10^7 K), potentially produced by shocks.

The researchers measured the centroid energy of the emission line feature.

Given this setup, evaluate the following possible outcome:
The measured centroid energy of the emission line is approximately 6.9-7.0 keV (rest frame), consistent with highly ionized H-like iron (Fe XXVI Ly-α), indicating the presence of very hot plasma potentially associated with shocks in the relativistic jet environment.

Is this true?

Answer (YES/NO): YES